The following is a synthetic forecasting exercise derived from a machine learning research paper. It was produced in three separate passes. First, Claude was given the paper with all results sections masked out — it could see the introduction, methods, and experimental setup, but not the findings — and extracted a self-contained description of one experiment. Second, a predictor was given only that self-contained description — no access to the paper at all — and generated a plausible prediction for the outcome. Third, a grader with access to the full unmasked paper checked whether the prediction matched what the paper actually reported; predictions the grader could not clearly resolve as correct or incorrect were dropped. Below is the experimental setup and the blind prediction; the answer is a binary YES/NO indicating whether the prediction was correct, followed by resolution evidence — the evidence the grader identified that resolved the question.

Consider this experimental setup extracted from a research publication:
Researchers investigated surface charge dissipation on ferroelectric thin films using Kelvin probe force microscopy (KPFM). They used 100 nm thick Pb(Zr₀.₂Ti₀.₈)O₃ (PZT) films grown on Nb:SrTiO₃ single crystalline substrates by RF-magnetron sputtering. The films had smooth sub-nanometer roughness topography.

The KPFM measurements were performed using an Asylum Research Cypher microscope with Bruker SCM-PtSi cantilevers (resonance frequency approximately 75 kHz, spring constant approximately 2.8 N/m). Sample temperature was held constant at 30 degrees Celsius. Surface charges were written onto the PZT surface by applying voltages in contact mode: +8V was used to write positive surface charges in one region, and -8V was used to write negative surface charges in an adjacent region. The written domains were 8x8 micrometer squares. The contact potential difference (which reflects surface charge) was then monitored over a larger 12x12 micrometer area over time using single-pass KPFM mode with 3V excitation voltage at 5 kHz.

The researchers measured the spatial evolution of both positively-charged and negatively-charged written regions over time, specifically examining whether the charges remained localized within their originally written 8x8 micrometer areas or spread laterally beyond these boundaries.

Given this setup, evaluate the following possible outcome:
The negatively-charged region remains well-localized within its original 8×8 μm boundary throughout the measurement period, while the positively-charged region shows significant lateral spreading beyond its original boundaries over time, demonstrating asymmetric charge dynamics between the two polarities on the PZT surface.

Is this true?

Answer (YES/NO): NO